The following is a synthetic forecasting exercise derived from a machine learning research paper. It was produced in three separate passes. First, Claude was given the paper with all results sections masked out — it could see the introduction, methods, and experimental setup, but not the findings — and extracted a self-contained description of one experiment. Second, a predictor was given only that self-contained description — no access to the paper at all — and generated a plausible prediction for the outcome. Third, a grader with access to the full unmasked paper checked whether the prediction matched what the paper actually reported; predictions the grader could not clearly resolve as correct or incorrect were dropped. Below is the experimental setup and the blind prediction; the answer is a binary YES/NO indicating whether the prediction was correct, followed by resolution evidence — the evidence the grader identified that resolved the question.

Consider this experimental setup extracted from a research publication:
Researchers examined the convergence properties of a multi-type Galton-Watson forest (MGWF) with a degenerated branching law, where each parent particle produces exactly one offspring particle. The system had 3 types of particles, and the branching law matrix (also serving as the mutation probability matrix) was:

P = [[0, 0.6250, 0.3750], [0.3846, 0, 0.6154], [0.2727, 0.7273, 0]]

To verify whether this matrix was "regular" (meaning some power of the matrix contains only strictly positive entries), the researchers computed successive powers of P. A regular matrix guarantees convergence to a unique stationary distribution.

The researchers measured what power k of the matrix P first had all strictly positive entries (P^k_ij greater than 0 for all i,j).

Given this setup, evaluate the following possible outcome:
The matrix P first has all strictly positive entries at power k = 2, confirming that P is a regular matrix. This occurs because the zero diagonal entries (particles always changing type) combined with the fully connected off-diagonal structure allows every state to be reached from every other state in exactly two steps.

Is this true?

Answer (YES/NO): YES